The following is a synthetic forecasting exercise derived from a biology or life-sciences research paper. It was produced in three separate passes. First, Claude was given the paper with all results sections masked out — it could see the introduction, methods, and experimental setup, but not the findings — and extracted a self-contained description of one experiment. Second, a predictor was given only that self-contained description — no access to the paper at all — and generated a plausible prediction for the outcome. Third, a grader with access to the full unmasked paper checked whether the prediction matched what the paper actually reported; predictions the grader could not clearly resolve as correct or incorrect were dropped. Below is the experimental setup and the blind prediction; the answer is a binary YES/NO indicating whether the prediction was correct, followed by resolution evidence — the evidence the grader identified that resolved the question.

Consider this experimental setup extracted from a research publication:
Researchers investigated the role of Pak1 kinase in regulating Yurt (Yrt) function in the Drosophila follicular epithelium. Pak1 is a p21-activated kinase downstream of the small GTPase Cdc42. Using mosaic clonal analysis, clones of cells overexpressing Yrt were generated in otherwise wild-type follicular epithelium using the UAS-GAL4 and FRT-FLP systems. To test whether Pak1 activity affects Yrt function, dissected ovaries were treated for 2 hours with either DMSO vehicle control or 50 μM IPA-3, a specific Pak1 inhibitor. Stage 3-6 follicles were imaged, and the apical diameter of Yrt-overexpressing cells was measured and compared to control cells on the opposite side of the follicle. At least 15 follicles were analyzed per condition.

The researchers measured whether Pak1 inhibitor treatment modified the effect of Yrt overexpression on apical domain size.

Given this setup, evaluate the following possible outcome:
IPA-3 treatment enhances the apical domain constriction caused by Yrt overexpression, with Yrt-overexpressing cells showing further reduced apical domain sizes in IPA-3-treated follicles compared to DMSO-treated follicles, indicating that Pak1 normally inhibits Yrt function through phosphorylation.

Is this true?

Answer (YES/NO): NO